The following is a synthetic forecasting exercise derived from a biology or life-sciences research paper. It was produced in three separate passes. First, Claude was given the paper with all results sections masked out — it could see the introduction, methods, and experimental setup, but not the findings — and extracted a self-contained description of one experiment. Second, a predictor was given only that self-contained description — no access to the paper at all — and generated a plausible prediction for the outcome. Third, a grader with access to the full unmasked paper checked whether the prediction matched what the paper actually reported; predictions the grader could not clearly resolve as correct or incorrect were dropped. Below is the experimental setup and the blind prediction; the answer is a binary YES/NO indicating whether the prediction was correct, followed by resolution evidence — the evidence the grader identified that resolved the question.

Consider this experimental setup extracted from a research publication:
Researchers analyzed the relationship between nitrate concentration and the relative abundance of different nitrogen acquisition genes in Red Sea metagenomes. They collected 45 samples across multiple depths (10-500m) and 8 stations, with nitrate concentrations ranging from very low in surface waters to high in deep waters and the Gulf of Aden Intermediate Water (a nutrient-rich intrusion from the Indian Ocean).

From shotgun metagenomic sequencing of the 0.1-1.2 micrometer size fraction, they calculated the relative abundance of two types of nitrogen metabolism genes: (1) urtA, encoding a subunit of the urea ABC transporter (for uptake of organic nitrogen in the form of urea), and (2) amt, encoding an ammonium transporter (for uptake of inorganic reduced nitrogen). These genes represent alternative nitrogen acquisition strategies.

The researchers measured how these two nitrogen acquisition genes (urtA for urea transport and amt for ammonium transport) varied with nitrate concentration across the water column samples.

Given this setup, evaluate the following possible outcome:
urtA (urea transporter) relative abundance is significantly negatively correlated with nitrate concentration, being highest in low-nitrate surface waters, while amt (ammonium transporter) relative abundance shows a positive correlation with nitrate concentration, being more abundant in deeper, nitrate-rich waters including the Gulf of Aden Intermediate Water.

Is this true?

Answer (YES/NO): YES